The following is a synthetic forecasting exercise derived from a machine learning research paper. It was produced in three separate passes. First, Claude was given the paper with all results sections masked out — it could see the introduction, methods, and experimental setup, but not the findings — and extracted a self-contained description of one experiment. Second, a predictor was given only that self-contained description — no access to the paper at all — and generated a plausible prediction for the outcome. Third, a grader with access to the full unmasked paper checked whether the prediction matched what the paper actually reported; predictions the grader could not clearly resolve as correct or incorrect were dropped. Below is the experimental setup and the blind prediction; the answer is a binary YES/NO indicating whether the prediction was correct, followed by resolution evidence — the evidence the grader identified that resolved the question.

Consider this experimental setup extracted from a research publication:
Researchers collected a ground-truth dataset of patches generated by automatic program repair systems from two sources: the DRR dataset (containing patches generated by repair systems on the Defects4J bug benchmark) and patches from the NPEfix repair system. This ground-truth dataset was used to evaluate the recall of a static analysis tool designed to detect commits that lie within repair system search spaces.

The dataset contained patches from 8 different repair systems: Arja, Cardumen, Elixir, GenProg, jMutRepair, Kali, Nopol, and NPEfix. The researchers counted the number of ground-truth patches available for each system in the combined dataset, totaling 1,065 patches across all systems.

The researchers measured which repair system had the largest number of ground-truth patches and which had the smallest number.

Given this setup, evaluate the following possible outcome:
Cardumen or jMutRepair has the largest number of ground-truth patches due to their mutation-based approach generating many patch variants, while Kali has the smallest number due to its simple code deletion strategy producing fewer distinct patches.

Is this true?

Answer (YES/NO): NO